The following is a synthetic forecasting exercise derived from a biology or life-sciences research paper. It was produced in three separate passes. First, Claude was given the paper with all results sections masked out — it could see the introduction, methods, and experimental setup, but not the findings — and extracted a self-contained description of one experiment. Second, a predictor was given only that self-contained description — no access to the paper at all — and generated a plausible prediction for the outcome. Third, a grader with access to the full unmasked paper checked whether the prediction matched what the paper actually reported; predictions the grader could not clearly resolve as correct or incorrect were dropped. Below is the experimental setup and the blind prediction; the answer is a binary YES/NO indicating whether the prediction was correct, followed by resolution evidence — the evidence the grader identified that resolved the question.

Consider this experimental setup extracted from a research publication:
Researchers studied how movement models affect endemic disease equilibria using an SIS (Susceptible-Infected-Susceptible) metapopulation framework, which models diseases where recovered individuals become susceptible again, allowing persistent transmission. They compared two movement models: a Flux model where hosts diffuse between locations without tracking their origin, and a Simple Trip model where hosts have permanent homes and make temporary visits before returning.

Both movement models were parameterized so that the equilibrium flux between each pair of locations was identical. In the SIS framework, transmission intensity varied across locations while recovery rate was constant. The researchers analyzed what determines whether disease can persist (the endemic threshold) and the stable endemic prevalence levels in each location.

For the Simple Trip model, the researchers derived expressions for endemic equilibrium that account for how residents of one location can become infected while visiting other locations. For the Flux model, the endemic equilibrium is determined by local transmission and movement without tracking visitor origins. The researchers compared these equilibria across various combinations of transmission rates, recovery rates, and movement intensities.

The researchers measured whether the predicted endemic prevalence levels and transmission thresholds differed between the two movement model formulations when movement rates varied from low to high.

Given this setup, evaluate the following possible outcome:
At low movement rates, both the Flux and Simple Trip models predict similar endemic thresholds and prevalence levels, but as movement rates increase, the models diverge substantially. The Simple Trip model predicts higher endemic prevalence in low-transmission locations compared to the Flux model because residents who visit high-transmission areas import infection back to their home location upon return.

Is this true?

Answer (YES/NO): NO